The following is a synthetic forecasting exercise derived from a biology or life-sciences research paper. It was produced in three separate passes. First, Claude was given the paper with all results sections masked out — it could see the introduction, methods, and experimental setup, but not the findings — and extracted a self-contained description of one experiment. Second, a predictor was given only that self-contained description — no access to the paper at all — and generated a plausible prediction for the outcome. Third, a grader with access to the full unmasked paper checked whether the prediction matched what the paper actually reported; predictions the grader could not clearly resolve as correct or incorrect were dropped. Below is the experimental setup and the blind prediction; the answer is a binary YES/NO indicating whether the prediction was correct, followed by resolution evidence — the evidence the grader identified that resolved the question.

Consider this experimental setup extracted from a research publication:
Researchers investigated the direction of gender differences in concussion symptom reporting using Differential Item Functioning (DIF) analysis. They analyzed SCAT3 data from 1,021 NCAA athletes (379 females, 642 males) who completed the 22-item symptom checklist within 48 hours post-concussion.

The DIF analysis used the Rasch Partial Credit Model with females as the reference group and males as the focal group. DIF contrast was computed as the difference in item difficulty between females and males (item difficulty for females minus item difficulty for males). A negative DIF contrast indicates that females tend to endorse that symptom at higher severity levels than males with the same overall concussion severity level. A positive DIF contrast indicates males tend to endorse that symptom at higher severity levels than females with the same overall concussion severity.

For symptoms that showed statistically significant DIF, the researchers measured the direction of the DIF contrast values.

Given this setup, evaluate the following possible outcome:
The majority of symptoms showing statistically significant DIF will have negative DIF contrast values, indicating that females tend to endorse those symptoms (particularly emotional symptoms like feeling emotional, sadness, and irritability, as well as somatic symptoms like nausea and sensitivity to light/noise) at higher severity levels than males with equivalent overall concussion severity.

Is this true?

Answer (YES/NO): NO